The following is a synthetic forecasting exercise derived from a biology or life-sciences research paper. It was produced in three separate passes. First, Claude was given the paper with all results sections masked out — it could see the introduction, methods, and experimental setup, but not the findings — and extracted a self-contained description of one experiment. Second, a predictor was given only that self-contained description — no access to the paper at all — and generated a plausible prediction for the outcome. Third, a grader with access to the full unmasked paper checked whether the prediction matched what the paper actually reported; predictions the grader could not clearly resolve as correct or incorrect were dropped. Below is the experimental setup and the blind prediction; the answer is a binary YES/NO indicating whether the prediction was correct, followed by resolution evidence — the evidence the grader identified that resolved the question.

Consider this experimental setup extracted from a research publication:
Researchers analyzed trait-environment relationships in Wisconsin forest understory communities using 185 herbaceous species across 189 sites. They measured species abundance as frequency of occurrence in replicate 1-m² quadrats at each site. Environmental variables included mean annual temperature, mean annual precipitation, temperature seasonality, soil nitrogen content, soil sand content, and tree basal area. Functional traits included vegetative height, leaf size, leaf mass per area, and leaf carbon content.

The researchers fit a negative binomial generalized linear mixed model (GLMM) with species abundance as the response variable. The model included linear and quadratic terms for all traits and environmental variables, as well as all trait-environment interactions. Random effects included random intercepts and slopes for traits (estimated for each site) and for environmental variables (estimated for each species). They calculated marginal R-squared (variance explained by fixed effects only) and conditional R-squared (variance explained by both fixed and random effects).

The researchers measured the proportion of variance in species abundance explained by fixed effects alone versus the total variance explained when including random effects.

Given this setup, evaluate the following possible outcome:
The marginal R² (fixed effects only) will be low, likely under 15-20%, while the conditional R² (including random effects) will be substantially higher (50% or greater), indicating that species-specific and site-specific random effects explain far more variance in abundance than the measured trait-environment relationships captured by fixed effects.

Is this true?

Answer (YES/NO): NO